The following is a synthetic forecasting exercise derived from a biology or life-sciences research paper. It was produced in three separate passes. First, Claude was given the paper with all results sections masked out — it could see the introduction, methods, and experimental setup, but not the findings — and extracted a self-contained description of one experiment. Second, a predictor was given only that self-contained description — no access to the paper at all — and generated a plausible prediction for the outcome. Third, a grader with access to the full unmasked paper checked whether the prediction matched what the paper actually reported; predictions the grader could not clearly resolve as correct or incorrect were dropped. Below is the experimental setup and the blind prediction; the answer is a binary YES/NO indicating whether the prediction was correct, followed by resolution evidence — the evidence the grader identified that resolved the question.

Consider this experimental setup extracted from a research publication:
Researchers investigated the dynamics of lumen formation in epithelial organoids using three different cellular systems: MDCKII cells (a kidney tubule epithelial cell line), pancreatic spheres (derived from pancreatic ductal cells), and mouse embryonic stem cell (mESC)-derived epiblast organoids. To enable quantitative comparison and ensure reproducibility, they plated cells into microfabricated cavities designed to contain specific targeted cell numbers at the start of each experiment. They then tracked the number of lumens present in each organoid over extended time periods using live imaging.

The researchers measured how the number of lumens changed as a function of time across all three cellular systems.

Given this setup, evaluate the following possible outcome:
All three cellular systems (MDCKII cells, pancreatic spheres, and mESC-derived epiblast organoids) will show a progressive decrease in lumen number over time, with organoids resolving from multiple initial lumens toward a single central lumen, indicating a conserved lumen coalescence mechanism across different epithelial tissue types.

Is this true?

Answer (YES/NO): NO